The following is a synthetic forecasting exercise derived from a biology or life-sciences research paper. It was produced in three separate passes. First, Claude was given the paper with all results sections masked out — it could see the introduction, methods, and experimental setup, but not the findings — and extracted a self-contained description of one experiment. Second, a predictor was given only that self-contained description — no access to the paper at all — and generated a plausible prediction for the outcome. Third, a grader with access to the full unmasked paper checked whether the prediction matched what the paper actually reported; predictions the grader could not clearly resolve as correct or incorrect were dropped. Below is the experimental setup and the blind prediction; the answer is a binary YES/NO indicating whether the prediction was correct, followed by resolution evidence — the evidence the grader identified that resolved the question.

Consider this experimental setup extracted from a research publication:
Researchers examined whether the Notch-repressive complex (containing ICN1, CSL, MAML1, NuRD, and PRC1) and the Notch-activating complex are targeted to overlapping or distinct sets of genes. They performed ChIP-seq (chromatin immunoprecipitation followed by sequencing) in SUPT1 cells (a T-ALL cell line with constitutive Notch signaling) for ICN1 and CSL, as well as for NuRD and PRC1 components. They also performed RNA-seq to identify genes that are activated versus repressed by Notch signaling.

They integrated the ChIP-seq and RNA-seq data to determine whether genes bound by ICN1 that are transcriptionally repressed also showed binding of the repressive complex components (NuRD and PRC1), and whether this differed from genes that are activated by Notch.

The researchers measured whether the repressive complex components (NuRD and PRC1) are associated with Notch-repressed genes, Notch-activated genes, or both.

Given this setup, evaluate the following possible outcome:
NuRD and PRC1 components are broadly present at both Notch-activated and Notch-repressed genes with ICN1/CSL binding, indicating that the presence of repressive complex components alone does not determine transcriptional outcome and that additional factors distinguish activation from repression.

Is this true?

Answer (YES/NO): NO